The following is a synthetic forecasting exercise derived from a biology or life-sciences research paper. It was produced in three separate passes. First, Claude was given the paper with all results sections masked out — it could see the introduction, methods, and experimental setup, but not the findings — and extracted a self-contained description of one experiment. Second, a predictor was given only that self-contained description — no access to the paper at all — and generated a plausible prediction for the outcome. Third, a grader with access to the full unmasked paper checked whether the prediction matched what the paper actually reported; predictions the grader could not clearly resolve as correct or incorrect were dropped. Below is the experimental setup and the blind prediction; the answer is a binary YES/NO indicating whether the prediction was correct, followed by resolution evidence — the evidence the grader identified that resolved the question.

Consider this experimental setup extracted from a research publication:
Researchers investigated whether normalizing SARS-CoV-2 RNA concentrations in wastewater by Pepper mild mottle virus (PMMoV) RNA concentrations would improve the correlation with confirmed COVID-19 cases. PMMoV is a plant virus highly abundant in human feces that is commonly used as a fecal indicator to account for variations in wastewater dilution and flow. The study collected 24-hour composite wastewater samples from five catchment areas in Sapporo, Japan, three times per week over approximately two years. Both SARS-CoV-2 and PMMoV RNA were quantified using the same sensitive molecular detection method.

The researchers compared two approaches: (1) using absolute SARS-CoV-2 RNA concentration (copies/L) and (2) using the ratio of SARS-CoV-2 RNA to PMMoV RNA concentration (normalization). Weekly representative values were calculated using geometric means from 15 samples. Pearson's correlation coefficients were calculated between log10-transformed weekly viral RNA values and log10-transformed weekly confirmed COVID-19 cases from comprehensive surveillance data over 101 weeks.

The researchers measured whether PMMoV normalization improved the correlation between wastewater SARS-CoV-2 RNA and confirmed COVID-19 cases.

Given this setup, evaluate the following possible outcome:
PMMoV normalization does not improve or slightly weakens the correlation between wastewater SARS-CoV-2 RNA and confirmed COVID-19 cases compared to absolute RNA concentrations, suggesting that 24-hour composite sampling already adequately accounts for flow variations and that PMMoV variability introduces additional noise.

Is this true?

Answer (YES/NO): YES